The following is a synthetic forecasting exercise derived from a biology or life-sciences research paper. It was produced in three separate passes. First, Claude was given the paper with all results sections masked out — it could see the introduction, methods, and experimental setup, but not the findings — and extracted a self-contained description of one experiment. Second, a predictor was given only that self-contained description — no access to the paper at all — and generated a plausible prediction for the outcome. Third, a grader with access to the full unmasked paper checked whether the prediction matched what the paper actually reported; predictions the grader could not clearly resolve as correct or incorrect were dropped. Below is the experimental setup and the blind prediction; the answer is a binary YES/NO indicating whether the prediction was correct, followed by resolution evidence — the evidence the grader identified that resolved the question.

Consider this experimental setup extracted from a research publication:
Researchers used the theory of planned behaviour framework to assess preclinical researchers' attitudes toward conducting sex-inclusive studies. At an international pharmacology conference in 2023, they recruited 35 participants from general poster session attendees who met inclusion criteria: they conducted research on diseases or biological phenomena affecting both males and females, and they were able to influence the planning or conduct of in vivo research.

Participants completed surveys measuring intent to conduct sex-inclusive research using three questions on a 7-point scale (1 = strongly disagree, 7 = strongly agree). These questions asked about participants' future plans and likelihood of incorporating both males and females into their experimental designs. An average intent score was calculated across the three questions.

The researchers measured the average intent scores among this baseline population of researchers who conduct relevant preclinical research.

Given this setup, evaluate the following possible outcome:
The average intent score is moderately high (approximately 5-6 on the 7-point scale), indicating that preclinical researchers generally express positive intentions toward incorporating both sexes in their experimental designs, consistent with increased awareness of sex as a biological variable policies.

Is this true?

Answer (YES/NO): YES